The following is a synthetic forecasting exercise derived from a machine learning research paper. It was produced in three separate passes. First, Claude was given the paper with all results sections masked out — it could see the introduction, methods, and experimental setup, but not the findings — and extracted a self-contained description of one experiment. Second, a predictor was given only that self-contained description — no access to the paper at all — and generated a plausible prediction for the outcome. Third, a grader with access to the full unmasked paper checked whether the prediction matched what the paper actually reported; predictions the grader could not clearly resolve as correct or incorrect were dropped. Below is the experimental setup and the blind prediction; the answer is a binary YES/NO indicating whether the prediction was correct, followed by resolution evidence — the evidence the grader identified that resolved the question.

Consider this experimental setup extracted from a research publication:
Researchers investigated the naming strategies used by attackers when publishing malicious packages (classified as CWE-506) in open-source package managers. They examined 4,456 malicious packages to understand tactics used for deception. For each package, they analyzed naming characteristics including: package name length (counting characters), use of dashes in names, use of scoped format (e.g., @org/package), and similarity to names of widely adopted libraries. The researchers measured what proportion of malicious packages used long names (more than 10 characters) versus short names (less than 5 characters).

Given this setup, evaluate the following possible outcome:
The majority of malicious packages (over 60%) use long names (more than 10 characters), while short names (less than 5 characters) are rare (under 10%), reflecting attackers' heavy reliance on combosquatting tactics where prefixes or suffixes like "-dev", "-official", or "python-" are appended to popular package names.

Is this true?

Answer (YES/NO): YES